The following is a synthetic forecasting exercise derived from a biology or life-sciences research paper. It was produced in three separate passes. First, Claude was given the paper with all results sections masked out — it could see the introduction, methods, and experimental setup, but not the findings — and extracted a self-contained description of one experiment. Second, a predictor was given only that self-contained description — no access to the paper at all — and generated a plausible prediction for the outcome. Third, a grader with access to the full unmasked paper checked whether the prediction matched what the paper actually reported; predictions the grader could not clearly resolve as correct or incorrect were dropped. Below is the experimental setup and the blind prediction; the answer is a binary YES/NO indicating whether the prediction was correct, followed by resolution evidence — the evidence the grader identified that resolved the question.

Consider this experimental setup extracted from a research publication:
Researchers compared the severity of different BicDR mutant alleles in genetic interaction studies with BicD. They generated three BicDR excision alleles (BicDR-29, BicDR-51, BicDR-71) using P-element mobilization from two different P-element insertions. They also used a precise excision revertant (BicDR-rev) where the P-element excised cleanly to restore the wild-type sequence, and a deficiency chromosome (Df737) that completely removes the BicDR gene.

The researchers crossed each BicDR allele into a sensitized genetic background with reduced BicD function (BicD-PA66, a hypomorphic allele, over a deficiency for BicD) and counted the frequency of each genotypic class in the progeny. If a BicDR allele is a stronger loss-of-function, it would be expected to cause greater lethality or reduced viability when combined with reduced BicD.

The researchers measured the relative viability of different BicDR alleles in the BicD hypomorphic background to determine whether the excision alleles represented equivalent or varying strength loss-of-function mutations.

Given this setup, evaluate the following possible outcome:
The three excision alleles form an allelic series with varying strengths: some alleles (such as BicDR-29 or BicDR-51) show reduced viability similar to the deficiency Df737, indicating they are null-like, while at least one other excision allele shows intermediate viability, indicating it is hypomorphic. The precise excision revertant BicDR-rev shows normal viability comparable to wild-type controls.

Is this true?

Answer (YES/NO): NO